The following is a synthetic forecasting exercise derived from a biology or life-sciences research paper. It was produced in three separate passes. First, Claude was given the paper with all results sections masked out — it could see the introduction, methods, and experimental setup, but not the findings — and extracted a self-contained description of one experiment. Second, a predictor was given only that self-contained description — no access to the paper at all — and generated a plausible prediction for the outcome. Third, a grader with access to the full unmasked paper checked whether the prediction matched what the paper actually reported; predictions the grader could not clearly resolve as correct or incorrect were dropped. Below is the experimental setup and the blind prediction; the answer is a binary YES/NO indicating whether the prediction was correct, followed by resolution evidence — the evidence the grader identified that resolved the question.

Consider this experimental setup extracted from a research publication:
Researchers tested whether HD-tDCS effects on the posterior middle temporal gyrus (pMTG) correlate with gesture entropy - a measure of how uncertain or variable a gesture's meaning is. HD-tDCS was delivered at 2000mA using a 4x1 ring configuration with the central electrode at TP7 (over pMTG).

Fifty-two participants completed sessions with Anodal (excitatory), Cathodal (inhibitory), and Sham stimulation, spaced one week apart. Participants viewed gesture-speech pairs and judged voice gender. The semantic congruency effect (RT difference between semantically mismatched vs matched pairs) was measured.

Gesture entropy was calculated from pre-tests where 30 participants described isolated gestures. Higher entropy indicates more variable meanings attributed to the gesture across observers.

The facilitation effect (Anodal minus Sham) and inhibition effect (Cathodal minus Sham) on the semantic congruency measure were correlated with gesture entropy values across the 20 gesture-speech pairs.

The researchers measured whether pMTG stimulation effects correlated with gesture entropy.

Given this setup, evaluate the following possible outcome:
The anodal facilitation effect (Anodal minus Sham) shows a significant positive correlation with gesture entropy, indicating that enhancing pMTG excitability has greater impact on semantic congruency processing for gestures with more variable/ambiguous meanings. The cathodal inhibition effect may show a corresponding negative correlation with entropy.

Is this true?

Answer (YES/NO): NO